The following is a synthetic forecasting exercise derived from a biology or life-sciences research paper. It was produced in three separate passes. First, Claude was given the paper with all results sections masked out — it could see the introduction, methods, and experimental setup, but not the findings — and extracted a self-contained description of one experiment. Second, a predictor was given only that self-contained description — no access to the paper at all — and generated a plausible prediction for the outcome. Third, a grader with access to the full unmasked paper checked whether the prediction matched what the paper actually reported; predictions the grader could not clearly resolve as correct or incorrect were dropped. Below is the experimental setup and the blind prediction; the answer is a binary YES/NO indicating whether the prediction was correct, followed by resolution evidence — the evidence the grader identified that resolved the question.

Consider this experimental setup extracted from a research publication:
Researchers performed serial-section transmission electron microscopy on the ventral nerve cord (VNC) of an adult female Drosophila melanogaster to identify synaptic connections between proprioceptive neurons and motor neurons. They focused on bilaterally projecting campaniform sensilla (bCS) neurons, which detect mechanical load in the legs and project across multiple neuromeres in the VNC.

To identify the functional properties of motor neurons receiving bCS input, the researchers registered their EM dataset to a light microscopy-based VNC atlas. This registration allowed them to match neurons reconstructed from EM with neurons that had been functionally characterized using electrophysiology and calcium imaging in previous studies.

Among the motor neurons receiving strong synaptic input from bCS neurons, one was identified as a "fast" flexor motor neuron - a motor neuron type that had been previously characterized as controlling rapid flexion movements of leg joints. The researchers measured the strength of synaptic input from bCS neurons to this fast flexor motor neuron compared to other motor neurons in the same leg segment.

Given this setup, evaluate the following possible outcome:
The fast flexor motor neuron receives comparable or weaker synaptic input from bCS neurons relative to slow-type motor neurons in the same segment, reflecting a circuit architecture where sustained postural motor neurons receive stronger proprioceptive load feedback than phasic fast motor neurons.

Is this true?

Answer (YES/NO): NO